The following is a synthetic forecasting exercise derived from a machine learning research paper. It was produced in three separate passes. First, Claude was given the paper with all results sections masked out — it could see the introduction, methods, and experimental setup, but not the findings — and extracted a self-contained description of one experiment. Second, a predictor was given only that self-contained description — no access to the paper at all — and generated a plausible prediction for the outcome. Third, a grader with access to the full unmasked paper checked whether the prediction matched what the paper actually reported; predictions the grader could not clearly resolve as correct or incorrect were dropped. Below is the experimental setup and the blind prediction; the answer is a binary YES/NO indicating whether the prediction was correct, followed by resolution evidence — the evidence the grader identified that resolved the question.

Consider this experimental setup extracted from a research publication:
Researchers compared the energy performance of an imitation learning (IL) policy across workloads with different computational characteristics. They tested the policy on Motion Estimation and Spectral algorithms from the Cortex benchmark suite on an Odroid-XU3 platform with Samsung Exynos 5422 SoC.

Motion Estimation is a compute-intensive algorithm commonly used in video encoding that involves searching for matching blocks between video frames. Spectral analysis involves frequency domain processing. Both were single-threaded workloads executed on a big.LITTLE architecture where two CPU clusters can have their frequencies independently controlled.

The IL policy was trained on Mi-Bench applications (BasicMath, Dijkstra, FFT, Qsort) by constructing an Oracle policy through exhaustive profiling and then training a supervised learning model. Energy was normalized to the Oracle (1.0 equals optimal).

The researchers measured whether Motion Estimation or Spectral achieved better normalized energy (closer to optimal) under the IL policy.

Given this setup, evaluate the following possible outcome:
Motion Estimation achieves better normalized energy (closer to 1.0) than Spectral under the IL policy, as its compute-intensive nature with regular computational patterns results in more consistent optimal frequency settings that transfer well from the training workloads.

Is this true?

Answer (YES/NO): NO